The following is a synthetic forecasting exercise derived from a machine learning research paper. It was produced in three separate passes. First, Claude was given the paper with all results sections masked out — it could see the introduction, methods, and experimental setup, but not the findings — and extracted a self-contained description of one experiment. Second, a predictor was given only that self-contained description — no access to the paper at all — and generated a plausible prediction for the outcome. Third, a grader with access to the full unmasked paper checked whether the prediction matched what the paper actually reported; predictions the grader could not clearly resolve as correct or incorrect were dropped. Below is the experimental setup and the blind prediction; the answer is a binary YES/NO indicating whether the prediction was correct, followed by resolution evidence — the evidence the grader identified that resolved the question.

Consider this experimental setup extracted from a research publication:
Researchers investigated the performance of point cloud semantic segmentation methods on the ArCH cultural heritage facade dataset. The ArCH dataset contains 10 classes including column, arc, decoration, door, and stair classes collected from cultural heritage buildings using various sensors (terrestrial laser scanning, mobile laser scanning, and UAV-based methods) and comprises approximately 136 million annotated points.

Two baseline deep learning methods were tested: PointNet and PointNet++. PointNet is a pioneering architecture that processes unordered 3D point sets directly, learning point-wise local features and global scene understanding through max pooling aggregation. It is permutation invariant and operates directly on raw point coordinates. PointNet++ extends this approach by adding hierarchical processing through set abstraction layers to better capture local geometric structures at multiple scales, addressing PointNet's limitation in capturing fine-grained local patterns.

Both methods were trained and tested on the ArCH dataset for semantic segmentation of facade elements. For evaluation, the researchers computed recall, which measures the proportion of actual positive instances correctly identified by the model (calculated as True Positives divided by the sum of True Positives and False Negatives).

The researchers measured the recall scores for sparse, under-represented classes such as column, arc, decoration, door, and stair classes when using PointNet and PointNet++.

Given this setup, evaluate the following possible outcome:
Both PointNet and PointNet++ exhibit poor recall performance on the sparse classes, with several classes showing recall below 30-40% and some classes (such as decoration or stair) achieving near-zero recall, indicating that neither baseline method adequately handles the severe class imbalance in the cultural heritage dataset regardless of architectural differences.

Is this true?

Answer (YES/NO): YES